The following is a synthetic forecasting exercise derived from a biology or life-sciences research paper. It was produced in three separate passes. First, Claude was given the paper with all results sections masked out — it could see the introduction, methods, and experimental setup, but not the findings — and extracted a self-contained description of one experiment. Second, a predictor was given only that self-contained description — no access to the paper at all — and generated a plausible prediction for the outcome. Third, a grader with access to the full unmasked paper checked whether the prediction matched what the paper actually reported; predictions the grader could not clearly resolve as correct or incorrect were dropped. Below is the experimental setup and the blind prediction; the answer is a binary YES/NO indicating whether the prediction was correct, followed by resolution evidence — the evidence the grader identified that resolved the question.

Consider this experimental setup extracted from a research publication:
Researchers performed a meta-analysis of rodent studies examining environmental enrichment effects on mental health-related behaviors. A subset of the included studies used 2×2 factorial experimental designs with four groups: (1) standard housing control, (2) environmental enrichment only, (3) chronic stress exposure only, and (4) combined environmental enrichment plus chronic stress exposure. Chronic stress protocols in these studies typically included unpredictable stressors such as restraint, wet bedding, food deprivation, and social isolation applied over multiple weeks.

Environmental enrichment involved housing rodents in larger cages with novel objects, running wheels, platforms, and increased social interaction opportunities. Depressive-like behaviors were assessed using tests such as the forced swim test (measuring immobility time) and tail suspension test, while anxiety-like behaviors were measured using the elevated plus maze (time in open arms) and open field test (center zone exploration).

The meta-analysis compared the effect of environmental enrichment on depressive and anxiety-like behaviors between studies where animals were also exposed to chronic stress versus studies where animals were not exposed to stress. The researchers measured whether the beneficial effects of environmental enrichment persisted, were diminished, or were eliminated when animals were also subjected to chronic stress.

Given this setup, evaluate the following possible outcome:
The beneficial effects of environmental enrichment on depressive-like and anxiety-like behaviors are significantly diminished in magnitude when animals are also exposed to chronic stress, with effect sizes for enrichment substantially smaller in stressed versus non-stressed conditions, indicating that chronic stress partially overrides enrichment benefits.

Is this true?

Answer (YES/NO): NO